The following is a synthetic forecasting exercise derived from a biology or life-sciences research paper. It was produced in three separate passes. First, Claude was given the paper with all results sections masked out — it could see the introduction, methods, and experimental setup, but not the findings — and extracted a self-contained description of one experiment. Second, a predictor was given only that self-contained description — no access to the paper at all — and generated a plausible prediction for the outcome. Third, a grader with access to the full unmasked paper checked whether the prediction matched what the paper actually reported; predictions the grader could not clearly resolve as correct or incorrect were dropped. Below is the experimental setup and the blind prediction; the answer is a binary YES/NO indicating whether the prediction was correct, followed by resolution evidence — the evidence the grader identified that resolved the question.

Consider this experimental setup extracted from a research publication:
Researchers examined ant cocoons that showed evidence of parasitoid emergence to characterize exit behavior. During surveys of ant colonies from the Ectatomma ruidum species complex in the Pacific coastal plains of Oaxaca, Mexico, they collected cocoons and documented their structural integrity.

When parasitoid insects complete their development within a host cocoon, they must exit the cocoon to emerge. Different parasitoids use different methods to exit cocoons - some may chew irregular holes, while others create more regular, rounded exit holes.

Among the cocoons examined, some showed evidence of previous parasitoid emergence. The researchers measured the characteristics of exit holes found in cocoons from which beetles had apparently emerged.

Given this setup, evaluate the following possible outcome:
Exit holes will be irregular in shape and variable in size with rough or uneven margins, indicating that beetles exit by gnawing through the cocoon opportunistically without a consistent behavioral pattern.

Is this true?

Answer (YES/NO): NO